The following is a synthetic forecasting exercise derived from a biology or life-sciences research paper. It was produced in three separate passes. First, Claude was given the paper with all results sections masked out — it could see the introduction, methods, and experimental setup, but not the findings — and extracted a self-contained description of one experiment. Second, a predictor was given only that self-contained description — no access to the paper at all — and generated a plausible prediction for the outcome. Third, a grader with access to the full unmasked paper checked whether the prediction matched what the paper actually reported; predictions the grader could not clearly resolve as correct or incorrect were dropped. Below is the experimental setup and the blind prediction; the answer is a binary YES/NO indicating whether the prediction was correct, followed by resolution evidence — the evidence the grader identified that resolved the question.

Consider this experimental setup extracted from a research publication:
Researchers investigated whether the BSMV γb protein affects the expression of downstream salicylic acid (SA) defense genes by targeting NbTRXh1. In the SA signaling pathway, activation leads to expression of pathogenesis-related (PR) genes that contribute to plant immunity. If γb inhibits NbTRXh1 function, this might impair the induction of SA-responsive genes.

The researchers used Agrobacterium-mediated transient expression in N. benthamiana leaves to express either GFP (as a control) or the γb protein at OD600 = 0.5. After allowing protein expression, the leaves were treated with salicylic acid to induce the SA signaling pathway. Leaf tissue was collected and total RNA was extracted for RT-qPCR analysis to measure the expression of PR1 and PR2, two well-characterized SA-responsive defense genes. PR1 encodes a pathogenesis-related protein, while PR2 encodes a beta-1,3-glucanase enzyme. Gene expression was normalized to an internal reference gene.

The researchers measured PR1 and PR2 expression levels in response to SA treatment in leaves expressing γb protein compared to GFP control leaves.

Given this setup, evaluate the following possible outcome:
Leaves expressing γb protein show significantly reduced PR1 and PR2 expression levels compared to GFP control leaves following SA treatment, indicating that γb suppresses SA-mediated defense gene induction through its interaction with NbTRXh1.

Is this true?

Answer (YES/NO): YES